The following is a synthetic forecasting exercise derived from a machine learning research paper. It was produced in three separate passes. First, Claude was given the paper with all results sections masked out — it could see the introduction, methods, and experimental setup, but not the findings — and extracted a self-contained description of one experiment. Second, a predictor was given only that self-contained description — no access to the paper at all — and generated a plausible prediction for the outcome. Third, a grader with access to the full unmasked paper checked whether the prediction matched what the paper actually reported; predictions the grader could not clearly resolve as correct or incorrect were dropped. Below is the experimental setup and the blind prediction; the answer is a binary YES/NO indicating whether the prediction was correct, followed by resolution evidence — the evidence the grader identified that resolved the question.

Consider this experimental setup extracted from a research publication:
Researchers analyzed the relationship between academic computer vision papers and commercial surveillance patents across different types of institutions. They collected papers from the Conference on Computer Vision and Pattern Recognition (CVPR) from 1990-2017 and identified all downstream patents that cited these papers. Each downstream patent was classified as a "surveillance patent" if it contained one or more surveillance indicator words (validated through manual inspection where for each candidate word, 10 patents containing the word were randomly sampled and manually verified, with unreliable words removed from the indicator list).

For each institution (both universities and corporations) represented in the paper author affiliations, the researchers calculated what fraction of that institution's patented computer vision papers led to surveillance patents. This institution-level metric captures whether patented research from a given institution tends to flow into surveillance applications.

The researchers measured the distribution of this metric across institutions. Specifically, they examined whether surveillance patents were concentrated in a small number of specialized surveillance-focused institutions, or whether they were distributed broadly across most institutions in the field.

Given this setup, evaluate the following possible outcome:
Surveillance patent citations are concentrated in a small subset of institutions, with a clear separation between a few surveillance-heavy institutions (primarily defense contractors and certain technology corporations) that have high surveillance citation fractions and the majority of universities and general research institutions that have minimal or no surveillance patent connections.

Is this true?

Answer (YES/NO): NO